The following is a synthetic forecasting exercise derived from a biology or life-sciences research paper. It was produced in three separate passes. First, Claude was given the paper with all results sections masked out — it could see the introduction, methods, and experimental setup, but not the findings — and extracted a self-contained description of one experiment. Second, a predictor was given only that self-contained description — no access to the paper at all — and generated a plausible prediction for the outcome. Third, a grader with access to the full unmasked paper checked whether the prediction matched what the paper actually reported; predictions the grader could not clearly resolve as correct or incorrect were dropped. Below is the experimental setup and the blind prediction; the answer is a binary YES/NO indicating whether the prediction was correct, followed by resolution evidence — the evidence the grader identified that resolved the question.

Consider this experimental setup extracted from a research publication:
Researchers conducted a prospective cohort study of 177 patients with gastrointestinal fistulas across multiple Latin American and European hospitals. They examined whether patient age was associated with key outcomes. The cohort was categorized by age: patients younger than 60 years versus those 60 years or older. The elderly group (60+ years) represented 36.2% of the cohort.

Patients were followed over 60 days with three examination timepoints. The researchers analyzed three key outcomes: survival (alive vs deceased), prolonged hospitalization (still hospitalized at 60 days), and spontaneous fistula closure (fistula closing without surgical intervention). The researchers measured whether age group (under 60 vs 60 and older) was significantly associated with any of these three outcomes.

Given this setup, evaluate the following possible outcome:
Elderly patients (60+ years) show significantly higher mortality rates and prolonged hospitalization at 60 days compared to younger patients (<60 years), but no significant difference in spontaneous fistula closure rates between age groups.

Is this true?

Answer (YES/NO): NO